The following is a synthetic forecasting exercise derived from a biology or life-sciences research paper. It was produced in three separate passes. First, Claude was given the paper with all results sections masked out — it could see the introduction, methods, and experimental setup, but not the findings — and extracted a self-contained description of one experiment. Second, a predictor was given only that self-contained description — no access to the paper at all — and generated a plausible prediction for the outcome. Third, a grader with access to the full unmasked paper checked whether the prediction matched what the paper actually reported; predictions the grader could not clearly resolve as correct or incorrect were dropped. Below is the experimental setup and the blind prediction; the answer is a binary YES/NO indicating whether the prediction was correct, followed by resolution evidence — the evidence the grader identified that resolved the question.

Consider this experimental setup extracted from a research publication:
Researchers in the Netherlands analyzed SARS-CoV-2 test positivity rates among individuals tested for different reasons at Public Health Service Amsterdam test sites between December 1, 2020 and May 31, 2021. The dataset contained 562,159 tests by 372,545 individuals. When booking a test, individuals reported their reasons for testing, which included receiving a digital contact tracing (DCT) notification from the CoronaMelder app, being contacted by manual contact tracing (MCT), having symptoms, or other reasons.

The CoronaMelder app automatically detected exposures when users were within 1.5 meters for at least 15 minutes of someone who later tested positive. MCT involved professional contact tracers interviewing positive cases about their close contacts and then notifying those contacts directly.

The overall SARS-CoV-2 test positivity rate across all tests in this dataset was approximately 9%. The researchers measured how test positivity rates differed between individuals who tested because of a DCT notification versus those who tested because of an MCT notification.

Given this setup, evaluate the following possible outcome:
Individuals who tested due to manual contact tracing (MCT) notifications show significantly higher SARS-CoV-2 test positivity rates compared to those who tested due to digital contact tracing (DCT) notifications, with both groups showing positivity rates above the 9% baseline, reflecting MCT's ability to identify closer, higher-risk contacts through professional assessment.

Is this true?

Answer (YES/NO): NO